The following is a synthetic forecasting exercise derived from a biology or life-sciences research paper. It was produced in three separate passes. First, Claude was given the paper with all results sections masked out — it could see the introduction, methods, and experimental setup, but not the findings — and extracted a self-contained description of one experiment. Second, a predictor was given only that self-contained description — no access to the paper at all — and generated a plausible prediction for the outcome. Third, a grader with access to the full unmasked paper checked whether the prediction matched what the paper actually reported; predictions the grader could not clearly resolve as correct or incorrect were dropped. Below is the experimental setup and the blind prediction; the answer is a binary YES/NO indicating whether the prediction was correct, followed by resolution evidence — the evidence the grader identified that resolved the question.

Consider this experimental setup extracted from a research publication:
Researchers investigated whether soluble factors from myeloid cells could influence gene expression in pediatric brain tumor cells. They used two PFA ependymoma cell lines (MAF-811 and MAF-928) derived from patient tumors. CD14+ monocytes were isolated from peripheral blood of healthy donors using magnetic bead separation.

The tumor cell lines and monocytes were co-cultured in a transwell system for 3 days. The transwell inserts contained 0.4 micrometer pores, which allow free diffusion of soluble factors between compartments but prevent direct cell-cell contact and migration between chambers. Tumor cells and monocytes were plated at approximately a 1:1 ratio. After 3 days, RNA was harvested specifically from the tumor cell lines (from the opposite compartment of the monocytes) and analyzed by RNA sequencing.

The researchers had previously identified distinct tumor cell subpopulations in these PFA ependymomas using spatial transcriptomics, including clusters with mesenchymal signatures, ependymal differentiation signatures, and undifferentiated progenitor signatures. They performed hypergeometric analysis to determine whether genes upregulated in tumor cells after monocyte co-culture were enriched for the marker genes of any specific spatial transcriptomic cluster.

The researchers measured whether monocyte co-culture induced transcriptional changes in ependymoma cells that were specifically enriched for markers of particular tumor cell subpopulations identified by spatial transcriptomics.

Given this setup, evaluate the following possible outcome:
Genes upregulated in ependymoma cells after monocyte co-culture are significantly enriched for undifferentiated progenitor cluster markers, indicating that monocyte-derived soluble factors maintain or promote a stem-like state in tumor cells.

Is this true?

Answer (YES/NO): NO